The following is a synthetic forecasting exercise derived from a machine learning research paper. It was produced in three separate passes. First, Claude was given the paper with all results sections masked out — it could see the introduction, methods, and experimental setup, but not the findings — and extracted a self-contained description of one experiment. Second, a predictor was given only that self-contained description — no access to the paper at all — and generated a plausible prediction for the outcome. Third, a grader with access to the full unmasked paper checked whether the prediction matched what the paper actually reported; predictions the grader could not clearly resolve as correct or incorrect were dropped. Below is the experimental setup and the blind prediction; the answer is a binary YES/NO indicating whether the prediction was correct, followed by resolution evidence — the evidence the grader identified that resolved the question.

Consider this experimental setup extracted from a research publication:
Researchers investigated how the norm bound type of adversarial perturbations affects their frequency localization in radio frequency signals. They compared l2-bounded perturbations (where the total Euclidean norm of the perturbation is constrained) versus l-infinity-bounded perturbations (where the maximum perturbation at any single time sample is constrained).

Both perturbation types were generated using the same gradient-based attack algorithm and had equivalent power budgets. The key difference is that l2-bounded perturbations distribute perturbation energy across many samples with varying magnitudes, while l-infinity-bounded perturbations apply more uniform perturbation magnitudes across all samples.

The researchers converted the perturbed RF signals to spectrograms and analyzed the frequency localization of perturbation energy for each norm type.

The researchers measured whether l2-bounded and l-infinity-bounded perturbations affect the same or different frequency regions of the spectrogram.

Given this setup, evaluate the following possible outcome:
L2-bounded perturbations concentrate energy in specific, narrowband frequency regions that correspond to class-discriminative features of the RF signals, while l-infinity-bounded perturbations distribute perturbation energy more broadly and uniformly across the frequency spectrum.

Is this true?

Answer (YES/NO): NO